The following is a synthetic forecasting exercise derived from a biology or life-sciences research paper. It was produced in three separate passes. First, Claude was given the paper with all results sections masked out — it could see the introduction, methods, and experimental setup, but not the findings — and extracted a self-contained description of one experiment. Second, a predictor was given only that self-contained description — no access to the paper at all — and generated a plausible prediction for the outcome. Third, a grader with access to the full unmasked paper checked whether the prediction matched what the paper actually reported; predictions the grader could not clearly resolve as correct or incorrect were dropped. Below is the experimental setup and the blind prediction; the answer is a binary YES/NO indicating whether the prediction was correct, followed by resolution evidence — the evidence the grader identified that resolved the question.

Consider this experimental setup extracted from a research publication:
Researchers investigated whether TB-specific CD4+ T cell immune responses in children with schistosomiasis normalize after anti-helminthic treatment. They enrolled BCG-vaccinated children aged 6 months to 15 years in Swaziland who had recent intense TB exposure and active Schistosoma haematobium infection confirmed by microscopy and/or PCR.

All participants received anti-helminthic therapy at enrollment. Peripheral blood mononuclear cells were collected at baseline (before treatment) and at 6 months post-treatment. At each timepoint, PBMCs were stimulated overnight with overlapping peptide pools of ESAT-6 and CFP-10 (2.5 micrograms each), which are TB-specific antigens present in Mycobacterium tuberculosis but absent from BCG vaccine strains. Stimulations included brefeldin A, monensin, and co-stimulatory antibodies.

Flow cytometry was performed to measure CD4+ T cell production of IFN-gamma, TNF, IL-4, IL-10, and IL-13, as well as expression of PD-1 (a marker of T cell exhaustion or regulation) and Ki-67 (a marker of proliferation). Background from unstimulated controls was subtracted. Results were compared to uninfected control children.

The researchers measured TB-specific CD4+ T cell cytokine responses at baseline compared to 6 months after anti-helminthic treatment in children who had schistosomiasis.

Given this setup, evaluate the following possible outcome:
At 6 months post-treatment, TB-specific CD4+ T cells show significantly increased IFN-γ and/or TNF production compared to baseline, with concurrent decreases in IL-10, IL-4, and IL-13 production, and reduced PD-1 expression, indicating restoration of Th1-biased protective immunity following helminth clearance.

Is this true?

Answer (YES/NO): NO